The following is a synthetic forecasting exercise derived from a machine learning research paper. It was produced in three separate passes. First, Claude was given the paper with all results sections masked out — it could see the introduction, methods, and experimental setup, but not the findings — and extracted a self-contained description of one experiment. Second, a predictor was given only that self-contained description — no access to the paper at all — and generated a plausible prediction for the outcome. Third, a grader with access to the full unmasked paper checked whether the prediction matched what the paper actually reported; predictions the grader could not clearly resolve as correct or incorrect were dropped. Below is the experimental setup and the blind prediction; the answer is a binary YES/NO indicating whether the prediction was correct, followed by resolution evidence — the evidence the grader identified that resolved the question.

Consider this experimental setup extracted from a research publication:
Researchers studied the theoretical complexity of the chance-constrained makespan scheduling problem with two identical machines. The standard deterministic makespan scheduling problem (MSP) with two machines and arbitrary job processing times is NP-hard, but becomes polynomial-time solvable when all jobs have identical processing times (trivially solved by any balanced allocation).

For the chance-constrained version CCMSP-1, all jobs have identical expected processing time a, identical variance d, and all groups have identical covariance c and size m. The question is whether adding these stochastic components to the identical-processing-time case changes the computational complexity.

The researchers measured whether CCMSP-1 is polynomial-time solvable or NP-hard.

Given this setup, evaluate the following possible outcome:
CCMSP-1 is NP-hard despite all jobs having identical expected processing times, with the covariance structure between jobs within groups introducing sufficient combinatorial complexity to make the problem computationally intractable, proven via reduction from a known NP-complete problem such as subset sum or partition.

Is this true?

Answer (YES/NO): NO